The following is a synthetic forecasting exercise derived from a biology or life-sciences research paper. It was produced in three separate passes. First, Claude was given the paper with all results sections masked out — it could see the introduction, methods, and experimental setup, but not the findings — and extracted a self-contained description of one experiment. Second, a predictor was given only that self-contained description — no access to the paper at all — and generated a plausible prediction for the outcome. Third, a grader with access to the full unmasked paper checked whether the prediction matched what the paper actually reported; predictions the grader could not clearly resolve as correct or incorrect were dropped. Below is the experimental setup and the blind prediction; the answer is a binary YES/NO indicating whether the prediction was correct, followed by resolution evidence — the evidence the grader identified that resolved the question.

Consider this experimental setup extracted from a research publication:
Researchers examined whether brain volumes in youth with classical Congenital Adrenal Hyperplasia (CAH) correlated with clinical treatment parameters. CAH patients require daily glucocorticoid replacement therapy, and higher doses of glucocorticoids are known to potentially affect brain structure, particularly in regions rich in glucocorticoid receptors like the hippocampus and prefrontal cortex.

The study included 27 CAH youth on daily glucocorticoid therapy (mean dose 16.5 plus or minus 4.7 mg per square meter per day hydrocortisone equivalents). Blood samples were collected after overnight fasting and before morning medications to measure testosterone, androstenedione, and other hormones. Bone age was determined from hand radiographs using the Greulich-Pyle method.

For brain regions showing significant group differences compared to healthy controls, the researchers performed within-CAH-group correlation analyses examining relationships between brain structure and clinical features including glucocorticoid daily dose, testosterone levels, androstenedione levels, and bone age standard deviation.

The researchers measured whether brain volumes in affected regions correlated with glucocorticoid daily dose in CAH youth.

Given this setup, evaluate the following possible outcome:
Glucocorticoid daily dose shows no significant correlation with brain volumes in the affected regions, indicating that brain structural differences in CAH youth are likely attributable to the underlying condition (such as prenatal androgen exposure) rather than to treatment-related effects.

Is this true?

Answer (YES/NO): YES